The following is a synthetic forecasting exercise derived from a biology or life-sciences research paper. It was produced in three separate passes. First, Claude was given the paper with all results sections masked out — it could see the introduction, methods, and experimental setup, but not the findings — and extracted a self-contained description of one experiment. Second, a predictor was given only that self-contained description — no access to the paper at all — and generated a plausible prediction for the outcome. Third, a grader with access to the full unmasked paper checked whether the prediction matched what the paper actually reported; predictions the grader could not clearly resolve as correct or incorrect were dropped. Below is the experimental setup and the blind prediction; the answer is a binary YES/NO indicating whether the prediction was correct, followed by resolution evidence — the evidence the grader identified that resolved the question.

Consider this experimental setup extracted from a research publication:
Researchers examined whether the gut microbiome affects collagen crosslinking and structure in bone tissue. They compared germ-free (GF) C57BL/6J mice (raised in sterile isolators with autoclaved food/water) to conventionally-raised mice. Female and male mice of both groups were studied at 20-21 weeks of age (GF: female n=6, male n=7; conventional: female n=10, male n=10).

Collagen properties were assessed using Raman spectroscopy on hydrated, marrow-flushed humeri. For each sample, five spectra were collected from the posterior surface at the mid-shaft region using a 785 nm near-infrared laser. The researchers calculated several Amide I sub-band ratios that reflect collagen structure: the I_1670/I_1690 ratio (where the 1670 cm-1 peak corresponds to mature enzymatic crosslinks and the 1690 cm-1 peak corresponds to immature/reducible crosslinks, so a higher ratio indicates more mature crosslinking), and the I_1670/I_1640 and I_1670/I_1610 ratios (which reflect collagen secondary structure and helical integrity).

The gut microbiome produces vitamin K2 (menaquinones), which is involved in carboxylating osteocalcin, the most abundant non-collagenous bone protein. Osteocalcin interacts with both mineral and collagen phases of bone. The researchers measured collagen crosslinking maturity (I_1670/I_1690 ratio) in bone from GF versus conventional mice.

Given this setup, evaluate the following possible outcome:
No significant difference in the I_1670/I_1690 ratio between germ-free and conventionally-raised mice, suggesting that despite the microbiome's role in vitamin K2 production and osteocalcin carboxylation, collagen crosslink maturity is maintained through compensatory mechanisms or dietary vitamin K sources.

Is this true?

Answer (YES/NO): NO